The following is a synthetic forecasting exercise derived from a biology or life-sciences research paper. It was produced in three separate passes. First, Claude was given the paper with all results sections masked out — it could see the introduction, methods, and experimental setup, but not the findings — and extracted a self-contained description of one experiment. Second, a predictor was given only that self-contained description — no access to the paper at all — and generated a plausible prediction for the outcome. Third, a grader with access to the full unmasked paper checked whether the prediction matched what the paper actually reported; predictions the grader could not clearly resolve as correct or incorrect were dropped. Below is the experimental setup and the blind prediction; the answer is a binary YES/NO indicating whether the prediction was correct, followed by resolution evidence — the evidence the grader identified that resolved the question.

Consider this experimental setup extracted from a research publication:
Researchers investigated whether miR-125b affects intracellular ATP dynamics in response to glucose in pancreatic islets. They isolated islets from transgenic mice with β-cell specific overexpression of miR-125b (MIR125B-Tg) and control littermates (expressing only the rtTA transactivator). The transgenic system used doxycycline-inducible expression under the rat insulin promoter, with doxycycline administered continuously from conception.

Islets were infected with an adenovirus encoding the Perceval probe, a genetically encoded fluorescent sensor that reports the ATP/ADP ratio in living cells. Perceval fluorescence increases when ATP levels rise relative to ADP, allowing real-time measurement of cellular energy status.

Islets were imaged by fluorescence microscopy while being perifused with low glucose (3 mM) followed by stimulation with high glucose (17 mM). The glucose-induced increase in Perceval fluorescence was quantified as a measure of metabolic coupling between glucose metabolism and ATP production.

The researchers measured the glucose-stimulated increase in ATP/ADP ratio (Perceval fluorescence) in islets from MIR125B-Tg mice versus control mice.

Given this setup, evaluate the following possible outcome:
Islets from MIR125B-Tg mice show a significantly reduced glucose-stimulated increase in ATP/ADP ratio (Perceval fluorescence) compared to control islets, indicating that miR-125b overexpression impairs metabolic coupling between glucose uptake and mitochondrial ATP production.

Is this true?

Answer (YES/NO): NO